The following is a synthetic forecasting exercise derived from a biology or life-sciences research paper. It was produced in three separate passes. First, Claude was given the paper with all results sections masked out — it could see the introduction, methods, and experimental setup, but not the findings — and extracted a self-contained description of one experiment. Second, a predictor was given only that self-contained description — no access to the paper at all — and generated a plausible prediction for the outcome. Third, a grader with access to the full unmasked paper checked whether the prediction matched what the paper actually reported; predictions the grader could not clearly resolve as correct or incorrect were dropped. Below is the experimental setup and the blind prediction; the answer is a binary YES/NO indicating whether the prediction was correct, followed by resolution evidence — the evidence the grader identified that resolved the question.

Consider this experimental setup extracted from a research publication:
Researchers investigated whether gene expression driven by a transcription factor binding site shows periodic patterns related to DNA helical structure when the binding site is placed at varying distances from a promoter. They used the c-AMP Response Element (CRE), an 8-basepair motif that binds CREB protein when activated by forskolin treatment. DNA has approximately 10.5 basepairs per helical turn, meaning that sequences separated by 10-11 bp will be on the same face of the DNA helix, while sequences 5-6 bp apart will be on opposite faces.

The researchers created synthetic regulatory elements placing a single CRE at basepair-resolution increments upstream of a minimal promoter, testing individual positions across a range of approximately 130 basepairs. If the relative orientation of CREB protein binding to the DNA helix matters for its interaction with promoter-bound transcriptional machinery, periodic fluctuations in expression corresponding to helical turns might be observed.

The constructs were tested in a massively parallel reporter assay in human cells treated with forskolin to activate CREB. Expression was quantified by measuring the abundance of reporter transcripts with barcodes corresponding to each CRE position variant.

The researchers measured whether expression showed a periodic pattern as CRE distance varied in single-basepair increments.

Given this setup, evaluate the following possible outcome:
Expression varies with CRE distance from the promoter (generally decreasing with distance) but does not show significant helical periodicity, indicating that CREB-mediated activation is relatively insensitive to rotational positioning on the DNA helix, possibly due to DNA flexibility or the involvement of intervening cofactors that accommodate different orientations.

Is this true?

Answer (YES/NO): NO